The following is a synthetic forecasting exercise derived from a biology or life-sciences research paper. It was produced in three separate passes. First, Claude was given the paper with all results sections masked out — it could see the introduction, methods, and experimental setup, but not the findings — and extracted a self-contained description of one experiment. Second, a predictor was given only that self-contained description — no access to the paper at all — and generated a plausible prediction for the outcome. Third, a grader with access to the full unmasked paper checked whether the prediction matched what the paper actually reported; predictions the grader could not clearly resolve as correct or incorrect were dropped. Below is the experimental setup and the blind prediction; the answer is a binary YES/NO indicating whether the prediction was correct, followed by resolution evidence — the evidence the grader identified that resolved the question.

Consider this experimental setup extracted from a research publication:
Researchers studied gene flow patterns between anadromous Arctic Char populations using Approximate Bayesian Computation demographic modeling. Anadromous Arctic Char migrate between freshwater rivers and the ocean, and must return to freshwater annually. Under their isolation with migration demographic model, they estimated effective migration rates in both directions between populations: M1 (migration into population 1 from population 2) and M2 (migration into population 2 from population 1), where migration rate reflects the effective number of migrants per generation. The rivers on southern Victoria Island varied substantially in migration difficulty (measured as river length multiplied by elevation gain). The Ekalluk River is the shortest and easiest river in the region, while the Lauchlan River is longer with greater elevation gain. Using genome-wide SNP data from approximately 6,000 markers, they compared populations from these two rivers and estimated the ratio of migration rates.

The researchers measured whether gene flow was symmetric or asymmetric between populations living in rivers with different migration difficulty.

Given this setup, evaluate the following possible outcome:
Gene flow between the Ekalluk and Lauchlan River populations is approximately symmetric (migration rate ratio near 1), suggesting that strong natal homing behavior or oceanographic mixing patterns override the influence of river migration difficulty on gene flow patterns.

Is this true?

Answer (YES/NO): NO